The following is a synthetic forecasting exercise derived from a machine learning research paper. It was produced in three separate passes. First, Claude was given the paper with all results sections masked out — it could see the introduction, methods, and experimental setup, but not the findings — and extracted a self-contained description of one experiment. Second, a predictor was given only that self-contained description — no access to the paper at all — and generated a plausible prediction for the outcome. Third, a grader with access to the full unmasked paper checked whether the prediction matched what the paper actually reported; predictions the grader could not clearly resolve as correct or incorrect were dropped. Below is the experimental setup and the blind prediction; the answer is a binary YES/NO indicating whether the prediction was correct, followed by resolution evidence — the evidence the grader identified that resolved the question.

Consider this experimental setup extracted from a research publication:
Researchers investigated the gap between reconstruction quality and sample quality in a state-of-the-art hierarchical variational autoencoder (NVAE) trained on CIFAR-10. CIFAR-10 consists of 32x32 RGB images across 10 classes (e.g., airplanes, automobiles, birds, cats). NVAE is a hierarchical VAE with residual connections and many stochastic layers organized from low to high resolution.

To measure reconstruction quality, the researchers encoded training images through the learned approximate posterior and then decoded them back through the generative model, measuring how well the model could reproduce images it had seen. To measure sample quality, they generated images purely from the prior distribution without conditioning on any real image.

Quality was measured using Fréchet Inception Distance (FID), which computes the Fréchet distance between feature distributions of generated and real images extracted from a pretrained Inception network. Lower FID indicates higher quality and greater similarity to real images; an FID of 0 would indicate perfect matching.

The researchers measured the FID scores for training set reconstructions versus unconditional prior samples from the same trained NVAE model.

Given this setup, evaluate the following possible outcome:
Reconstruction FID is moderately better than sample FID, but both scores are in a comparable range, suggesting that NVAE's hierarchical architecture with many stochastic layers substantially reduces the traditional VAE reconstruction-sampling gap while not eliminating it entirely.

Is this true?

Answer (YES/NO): NO